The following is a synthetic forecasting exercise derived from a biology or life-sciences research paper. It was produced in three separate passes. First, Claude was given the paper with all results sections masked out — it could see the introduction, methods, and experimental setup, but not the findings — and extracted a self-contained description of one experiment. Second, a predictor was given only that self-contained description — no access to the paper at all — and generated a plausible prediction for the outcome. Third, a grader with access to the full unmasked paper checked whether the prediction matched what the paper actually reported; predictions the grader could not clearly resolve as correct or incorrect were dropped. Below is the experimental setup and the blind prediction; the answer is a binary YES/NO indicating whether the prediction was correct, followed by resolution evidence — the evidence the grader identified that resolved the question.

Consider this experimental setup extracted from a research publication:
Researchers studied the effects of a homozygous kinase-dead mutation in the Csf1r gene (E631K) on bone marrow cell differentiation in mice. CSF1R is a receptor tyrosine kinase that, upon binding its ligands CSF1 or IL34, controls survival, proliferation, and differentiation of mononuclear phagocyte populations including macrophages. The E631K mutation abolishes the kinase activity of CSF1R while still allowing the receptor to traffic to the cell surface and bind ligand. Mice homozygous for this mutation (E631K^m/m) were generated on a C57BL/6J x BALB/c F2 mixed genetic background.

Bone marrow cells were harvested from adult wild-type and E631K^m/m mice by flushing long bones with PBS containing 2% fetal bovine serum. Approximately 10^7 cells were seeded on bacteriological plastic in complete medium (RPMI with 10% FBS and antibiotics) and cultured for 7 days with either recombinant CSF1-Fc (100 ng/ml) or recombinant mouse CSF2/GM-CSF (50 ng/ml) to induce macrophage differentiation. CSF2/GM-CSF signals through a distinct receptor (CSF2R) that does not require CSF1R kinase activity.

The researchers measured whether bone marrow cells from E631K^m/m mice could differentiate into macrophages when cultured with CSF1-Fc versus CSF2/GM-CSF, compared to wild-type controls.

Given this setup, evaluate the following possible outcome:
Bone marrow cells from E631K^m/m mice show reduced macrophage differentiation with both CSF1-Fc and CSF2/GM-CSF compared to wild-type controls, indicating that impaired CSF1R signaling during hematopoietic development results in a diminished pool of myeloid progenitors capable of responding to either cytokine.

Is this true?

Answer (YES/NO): NO